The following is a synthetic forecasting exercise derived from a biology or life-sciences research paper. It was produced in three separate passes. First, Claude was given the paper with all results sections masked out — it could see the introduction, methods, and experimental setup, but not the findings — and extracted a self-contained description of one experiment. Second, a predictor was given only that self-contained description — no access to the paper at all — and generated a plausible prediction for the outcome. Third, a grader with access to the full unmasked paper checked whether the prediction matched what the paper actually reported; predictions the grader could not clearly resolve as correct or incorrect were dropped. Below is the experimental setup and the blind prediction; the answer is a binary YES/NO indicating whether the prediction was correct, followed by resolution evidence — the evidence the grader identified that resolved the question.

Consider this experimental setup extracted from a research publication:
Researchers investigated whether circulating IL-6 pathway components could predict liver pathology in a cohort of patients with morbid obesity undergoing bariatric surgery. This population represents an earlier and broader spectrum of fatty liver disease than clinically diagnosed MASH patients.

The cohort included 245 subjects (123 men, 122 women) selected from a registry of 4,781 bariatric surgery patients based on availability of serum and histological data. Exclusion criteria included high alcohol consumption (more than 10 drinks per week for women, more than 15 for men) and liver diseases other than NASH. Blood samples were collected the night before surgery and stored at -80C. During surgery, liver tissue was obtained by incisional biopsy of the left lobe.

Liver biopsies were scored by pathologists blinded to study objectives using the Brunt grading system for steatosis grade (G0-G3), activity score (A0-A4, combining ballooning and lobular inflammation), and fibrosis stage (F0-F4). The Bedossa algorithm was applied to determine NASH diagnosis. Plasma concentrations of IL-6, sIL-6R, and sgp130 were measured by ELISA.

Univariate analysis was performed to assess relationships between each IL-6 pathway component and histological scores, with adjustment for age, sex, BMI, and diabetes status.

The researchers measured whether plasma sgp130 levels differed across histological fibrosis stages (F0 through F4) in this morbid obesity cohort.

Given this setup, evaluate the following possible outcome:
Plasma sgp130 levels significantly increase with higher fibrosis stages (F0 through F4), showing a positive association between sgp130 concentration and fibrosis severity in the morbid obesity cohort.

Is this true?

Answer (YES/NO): NO